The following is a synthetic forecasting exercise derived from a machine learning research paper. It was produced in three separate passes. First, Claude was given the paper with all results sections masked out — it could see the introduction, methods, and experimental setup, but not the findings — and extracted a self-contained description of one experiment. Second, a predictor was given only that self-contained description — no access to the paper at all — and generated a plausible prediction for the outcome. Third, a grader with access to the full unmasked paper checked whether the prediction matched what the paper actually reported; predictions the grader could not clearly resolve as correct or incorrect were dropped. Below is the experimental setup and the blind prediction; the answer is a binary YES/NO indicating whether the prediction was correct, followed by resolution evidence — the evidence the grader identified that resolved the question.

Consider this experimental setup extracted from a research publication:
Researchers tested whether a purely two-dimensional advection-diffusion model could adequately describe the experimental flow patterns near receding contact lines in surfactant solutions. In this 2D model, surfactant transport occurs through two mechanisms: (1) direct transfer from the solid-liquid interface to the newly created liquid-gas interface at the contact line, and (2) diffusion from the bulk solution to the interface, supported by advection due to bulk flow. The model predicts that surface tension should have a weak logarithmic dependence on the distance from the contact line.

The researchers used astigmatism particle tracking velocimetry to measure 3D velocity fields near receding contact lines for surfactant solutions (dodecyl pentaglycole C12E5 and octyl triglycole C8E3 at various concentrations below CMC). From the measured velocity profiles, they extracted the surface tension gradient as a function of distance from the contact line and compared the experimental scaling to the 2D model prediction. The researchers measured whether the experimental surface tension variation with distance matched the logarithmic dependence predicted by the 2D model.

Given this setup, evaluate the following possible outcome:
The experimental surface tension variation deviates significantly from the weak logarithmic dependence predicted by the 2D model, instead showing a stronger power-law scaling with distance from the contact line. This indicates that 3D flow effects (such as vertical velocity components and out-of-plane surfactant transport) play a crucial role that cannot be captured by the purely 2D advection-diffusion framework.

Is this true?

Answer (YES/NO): NO